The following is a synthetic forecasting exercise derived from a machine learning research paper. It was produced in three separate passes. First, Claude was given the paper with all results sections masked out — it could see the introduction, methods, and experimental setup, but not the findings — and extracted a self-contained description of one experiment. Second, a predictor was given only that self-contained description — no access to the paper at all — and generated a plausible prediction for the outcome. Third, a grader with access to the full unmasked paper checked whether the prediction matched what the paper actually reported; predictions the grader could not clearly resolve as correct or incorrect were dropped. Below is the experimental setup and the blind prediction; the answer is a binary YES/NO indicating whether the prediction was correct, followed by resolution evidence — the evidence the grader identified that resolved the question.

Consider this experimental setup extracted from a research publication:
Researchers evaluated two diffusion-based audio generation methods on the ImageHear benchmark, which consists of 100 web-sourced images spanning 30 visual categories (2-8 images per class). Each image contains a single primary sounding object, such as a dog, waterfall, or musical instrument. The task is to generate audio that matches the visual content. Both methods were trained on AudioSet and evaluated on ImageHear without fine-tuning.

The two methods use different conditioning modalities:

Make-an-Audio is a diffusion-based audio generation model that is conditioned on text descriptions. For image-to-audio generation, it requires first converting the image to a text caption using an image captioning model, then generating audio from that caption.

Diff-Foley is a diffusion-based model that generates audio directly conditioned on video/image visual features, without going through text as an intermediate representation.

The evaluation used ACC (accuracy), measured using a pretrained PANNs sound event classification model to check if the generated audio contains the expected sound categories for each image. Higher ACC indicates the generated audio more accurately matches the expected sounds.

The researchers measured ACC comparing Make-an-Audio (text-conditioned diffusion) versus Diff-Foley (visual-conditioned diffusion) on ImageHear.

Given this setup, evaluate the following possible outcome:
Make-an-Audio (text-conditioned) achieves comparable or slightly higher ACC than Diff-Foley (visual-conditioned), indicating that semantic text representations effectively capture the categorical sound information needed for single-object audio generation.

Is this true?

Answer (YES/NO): NO